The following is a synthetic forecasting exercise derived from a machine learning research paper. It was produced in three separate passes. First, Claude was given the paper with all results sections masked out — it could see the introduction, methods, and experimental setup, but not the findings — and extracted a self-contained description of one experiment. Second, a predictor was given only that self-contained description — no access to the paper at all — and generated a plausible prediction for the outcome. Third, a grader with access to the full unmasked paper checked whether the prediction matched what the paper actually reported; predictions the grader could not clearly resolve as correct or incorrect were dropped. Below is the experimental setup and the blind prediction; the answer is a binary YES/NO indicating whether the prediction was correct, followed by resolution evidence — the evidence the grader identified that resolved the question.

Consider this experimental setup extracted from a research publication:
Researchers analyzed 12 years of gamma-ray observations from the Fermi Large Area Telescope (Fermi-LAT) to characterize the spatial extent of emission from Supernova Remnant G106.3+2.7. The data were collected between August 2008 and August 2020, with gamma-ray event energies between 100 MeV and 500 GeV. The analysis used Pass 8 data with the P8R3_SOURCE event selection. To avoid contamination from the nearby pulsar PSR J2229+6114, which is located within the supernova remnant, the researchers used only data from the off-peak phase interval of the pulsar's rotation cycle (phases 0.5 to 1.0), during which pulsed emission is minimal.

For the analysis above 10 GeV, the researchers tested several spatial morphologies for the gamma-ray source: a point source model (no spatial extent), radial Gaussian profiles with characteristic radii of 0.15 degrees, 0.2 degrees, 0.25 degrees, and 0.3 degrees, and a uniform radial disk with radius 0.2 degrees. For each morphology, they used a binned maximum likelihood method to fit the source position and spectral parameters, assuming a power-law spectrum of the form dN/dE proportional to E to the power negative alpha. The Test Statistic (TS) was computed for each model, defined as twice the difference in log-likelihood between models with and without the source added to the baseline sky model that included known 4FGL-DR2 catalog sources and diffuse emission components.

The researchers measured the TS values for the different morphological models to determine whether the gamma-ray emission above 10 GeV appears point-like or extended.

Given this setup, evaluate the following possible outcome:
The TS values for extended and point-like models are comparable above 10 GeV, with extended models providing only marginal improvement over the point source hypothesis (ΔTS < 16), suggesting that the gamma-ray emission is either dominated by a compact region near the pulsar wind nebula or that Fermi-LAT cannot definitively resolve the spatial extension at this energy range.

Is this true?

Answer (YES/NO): YES